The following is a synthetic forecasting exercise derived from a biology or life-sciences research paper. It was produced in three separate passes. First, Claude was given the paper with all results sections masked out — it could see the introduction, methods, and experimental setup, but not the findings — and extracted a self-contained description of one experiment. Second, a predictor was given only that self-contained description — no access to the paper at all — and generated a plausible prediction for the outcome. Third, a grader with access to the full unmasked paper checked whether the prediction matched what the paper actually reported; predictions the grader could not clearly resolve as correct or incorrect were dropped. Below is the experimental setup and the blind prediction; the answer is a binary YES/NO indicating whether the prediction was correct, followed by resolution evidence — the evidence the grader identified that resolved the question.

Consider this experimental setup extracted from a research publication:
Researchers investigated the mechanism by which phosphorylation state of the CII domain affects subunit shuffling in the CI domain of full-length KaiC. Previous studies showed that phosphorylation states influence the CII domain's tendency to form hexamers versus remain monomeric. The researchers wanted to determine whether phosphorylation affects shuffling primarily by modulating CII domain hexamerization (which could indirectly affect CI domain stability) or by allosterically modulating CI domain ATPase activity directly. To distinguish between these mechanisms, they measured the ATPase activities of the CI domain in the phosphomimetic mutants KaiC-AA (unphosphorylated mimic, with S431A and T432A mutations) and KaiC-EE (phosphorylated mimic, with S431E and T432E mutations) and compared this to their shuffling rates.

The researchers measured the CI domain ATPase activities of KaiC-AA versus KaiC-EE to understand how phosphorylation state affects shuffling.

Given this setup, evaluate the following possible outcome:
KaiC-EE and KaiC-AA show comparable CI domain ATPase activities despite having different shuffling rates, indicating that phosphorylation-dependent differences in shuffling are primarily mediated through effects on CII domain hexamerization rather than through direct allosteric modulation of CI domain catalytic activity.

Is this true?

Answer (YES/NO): NO